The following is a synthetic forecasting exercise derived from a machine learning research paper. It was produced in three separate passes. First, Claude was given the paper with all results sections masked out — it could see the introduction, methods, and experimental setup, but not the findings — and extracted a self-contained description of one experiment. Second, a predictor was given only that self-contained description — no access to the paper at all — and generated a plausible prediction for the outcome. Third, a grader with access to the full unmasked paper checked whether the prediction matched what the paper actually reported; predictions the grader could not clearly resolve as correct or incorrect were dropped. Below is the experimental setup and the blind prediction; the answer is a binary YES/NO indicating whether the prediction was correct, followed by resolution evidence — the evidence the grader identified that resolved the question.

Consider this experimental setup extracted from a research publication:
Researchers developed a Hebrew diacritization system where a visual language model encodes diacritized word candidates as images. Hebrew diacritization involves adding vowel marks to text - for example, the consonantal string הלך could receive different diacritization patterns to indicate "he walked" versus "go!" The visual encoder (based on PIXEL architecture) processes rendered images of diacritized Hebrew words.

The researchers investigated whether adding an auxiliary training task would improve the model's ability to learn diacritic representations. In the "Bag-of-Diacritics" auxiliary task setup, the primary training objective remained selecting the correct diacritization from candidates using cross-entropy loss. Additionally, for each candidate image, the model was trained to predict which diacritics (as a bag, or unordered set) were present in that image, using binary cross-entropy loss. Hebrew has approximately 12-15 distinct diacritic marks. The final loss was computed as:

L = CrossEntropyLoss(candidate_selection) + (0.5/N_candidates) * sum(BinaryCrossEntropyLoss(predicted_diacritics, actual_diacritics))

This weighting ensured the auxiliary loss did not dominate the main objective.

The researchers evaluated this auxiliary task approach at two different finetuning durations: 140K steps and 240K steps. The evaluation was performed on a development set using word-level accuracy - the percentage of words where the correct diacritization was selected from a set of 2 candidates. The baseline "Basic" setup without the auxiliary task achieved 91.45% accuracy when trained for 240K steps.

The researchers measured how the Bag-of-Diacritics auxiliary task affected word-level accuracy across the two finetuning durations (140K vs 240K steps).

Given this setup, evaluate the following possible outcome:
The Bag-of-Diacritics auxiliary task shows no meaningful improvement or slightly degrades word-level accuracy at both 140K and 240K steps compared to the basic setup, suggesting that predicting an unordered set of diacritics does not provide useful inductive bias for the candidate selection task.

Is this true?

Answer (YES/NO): NO